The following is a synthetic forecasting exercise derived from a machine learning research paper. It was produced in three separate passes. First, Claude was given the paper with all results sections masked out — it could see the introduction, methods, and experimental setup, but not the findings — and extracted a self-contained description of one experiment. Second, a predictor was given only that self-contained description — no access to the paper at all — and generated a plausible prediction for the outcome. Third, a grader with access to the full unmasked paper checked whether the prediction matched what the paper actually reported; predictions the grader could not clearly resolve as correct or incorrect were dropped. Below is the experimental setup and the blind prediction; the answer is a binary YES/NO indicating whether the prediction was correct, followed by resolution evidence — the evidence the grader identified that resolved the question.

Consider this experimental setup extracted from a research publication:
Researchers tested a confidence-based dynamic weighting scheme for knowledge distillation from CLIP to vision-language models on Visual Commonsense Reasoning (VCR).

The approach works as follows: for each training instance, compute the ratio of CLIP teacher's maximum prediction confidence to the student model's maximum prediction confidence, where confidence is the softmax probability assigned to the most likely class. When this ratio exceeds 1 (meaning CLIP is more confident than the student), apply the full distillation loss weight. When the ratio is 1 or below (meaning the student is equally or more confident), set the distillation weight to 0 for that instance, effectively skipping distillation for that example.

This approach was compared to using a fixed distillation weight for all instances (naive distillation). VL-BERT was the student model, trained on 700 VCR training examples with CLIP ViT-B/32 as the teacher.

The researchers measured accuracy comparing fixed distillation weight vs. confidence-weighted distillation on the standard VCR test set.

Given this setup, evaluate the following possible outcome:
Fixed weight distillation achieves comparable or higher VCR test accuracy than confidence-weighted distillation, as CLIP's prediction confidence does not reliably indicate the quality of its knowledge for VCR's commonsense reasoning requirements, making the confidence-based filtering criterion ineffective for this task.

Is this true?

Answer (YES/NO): NO